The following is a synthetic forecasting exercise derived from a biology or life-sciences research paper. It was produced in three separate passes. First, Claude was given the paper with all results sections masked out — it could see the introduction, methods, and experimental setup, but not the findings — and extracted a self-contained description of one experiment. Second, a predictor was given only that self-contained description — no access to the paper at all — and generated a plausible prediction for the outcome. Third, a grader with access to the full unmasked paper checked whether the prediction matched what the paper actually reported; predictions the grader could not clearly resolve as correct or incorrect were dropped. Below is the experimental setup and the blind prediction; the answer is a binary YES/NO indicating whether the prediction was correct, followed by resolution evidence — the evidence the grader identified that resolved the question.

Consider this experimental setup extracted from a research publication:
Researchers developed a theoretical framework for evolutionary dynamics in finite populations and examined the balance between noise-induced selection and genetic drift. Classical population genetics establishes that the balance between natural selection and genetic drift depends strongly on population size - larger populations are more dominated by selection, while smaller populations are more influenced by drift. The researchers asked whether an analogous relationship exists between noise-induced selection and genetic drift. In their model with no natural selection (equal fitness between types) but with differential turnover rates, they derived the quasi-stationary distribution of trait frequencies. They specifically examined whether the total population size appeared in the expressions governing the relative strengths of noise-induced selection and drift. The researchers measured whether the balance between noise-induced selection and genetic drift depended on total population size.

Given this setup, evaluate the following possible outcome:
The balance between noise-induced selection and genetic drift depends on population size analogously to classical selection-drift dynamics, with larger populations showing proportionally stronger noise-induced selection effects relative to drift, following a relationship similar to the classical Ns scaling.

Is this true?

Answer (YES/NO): NO